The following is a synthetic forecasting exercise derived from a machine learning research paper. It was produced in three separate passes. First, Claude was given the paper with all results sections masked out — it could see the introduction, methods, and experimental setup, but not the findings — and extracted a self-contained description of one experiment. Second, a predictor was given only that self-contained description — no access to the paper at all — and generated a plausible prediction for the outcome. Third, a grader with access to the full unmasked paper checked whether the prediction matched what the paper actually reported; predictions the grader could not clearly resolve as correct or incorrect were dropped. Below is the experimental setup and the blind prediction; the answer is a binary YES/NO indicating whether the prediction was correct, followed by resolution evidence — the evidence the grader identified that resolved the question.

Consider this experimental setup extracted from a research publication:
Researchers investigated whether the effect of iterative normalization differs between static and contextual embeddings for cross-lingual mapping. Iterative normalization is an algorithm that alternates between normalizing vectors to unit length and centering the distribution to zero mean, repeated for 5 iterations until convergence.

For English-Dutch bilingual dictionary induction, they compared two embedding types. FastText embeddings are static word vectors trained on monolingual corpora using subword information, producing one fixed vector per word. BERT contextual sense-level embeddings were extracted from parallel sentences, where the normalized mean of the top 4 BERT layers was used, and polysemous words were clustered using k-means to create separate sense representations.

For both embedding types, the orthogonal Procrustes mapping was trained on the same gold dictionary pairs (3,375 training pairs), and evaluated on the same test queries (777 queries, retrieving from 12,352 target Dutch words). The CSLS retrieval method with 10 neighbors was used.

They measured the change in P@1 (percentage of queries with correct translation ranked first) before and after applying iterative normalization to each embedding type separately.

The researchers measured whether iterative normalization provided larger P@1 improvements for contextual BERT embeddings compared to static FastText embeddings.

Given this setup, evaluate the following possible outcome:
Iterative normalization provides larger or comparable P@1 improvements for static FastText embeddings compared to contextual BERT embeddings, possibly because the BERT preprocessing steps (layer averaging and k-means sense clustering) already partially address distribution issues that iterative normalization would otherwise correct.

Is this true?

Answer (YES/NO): NO